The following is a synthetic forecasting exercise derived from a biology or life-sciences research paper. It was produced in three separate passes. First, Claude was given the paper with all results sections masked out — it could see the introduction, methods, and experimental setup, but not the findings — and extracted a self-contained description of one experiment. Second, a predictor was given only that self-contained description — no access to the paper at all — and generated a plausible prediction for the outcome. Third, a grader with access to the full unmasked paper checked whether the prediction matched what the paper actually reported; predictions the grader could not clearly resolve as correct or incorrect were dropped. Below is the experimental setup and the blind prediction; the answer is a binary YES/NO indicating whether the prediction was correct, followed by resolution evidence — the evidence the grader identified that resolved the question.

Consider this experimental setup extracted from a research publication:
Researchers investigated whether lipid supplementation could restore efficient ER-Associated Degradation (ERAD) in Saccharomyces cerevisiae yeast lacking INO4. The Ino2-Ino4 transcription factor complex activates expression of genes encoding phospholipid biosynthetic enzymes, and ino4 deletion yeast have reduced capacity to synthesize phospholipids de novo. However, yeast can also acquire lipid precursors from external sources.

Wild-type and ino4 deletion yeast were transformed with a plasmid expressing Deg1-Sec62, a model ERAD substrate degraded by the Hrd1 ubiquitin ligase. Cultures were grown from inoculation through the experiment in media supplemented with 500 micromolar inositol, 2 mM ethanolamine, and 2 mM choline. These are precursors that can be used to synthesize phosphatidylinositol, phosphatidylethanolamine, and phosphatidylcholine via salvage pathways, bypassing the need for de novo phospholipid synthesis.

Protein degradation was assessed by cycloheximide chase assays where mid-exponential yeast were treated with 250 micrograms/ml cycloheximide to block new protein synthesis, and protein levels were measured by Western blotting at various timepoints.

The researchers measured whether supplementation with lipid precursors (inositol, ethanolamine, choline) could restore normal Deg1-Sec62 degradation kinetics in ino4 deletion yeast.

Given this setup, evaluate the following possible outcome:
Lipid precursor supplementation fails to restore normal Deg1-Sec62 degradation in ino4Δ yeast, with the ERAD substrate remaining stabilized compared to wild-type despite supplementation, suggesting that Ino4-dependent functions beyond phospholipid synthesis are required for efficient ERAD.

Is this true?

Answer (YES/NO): NO